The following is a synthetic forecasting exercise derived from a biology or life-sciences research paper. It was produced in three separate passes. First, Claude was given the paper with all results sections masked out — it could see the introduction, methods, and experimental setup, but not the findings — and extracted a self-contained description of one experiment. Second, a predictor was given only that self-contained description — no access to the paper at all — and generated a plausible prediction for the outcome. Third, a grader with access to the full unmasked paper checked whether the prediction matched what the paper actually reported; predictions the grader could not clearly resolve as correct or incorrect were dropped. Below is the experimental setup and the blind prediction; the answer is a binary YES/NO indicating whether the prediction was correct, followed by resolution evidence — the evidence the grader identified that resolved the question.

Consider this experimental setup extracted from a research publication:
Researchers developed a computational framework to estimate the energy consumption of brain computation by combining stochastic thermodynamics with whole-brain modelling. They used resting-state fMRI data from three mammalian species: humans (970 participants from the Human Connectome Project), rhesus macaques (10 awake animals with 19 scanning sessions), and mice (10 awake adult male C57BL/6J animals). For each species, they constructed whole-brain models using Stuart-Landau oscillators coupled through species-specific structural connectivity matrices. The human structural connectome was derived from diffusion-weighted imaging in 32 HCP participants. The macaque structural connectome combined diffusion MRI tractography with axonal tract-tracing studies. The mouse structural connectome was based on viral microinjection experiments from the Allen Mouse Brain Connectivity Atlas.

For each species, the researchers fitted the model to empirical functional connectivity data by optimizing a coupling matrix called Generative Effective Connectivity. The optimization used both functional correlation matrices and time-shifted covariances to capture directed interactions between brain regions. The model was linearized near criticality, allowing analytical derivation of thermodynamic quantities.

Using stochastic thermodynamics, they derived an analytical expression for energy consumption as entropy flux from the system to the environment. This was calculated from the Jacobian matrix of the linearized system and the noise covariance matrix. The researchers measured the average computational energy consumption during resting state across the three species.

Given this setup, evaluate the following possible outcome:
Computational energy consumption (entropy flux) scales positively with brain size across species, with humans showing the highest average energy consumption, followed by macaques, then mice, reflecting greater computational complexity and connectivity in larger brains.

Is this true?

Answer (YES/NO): NO